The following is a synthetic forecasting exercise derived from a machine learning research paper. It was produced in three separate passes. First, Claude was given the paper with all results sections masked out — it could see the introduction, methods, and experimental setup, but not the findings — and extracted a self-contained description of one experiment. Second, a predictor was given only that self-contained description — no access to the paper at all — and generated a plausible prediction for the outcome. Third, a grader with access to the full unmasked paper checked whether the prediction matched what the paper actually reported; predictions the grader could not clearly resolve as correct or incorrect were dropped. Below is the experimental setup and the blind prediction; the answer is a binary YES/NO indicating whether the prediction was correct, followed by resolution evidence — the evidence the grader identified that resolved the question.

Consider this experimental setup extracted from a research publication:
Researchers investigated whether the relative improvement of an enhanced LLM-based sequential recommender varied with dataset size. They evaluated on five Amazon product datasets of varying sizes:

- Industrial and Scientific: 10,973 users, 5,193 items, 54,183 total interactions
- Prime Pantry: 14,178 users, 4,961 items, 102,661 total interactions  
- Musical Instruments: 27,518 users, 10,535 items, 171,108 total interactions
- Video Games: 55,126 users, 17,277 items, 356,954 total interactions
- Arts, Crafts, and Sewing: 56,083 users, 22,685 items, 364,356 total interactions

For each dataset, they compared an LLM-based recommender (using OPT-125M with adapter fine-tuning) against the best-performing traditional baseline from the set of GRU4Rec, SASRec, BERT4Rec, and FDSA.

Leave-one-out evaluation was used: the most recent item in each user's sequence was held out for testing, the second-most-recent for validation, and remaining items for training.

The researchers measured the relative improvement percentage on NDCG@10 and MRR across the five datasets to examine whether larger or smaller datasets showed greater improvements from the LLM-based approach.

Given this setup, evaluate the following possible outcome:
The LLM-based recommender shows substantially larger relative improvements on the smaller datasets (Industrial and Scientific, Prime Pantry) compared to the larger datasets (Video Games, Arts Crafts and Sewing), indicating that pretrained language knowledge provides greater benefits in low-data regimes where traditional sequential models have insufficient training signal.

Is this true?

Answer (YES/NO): YES